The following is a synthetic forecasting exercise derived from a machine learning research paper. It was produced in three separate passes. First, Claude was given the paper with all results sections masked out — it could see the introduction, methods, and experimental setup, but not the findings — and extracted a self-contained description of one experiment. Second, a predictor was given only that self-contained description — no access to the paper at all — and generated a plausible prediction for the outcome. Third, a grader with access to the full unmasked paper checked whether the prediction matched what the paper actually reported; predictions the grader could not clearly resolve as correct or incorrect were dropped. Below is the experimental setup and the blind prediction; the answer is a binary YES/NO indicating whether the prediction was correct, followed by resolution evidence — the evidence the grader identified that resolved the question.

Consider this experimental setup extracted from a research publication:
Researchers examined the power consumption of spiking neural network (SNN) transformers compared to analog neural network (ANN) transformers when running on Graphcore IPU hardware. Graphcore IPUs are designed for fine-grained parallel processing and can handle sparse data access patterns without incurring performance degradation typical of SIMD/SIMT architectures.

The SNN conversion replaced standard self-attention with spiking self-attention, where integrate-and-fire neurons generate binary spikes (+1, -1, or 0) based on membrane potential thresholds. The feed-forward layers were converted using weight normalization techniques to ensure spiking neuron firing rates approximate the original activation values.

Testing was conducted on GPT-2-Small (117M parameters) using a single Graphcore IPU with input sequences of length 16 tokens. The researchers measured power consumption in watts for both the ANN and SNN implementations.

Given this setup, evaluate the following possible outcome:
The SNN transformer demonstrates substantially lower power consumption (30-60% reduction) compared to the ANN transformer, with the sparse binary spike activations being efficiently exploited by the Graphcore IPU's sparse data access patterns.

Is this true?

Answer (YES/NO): NO